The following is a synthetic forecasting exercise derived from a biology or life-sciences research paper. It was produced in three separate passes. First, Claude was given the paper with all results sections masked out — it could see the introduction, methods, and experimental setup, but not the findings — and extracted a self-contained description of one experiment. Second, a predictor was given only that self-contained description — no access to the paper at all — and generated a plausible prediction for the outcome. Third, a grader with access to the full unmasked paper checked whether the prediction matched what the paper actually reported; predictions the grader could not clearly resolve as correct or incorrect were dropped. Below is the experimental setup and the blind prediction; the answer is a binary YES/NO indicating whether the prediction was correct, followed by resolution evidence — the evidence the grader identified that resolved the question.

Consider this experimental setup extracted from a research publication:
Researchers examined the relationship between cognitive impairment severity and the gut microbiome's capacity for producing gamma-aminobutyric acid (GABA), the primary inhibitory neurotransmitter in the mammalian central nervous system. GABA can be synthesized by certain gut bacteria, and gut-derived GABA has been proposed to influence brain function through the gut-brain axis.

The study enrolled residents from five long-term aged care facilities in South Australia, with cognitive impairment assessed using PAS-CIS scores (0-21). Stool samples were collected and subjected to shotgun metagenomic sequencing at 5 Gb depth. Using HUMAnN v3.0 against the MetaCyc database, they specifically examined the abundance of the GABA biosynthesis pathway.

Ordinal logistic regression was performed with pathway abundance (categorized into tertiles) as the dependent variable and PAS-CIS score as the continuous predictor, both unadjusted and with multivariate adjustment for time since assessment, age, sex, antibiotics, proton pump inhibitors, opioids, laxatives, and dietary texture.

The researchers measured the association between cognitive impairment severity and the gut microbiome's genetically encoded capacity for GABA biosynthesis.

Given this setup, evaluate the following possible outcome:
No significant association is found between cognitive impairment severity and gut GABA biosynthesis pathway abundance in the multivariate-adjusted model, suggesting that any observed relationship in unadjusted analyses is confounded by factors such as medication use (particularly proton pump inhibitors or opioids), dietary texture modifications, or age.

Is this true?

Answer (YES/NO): NO